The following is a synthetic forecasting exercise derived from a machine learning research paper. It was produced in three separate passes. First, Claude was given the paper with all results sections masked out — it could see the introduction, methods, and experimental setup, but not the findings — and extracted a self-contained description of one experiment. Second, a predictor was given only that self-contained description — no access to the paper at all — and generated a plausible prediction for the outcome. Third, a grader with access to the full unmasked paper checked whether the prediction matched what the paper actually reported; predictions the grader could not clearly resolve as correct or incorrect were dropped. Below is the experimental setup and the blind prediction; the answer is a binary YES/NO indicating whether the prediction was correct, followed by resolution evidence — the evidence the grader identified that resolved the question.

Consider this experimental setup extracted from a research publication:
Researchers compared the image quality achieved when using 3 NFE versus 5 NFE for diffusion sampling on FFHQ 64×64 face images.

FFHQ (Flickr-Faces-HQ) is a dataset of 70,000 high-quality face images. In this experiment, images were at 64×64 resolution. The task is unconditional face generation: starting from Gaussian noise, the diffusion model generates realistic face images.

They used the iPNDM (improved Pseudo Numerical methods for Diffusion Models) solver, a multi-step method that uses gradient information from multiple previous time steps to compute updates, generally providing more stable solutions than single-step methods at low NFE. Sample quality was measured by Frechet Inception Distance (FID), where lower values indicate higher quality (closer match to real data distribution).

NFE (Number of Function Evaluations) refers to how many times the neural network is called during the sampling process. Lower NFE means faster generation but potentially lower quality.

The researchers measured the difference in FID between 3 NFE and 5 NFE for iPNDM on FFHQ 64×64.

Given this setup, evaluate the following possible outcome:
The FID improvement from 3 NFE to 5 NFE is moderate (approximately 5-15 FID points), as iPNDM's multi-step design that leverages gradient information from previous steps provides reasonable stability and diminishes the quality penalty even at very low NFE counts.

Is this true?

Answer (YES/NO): NO